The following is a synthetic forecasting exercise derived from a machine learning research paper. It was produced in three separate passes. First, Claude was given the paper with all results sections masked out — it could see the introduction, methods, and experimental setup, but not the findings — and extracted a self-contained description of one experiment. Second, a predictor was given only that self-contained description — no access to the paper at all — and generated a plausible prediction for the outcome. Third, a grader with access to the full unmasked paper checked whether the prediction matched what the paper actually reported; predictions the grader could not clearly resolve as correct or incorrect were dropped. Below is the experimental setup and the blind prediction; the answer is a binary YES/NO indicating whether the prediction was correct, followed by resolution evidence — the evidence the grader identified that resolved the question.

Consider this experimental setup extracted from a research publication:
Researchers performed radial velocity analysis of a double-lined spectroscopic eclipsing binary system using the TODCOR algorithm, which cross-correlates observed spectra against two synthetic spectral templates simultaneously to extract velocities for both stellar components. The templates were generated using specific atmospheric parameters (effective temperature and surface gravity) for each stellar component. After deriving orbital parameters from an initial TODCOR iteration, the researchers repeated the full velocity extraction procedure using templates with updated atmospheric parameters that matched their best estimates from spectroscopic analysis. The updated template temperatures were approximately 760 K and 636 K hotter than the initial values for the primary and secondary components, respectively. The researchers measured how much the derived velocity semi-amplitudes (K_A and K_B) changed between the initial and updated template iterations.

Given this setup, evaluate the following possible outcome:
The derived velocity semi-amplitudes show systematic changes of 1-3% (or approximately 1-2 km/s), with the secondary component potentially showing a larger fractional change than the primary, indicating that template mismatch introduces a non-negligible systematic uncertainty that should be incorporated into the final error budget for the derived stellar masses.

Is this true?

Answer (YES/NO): NO